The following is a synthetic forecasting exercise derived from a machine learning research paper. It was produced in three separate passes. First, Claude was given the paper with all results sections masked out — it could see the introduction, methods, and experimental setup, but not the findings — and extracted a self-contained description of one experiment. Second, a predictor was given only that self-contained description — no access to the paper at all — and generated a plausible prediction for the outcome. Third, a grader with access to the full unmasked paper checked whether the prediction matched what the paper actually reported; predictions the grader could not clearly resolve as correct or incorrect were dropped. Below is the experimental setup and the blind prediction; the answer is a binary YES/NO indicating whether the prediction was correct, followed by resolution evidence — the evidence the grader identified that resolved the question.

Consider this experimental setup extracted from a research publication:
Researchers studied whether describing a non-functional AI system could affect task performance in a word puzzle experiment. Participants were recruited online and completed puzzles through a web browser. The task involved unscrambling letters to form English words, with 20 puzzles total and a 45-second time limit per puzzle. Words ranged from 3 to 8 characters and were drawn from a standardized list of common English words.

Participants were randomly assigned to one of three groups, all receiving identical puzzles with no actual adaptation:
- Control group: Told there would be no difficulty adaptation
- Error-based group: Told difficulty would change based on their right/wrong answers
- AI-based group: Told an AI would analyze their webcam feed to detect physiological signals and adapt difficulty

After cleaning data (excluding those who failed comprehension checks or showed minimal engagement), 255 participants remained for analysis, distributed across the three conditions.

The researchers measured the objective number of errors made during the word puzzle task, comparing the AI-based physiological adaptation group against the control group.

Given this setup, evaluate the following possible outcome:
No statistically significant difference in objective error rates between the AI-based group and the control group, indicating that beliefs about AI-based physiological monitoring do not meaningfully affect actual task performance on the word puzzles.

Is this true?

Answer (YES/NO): YES